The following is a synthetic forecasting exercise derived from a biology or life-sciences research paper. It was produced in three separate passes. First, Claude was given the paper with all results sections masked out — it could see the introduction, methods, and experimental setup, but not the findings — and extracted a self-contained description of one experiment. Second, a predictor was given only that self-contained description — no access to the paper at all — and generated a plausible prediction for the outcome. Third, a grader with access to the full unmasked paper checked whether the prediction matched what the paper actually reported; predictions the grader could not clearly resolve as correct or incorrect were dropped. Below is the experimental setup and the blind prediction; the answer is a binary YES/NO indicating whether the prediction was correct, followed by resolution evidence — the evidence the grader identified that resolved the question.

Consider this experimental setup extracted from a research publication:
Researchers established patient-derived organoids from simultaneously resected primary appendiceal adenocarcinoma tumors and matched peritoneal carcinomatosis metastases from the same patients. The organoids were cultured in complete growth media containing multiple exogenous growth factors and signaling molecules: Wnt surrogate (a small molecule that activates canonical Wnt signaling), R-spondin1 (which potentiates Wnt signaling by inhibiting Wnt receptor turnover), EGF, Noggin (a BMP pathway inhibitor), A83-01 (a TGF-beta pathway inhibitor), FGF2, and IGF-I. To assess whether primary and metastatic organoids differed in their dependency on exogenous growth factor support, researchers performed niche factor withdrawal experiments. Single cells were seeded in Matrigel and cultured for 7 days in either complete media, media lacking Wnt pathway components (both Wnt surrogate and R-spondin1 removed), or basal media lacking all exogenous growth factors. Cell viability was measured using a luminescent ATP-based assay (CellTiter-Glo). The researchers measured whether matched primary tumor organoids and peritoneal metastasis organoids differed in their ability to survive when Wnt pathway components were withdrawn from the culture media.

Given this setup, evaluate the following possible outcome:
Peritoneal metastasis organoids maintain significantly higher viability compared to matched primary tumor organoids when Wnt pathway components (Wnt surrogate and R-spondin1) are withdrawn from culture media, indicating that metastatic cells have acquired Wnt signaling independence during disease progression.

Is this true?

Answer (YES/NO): NO